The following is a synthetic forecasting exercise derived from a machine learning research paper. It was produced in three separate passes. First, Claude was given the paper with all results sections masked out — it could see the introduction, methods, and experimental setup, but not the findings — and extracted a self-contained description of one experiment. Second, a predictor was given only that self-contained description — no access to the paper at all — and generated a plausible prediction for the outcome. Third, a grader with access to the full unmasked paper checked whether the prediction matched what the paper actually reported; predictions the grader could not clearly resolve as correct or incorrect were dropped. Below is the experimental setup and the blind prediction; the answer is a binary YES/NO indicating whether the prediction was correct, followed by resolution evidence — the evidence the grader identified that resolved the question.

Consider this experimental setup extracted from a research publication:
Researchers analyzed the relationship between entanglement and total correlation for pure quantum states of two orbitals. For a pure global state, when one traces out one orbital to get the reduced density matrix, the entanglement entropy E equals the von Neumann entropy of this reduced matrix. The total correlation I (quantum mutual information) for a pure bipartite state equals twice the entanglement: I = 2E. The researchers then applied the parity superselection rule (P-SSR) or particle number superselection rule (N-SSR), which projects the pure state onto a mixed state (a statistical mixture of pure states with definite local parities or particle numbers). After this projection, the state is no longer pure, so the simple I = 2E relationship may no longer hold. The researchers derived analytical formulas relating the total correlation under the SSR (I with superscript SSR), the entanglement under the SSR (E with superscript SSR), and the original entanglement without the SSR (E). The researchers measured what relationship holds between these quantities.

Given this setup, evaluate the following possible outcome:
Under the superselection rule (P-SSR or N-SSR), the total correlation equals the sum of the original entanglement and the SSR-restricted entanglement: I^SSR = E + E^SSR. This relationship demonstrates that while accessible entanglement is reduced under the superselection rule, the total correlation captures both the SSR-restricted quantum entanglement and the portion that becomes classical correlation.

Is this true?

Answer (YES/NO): YES